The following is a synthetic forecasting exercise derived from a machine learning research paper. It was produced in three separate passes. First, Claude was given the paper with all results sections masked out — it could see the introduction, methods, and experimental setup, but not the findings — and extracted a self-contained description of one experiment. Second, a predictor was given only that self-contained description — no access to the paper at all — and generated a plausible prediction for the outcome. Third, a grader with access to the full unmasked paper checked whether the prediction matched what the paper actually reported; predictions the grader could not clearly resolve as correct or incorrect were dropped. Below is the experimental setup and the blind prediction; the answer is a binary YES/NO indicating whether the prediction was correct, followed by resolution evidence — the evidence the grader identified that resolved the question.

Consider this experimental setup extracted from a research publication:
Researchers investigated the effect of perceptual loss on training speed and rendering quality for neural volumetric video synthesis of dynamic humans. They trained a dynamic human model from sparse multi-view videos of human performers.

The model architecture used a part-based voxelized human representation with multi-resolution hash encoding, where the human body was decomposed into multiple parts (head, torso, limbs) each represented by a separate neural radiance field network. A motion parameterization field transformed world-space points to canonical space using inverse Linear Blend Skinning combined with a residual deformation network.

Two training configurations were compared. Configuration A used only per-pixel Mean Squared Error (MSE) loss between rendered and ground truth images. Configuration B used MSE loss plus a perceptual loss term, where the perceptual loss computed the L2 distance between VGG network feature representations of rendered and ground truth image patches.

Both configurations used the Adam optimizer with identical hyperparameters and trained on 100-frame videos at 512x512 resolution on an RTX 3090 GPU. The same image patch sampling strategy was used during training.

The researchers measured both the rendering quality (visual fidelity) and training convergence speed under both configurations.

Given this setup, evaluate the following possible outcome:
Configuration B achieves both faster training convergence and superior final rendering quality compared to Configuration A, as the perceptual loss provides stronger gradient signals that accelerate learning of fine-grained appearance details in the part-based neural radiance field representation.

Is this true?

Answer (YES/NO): YES